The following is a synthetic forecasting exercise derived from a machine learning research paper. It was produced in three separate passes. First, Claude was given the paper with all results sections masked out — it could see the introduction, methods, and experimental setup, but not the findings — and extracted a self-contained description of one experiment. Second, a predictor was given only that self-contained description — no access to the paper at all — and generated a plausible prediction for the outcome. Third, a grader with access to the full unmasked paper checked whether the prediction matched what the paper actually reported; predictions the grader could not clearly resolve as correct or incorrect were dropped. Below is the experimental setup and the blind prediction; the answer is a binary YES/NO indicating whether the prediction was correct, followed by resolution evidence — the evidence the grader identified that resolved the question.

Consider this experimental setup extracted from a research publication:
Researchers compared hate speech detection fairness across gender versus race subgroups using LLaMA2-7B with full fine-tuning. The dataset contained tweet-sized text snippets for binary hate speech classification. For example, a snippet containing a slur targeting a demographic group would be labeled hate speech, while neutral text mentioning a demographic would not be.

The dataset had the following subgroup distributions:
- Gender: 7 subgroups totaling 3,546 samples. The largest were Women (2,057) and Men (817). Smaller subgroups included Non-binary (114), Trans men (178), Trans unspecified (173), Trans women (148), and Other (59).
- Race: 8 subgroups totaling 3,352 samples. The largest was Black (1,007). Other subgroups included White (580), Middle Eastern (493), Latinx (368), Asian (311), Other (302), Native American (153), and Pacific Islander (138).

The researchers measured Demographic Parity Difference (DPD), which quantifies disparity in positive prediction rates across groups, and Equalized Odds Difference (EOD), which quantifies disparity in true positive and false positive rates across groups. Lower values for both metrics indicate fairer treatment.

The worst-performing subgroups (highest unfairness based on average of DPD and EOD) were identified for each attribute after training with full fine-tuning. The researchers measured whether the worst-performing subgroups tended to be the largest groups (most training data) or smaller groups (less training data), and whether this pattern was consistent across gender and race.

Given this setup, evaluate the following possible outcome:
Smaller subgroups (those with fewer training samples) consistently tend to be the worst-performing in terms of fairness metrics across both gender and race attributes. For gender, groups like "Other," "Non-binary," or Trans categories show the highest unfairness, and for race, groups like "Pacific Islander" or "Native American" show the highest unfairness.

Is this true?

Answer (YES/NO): NO